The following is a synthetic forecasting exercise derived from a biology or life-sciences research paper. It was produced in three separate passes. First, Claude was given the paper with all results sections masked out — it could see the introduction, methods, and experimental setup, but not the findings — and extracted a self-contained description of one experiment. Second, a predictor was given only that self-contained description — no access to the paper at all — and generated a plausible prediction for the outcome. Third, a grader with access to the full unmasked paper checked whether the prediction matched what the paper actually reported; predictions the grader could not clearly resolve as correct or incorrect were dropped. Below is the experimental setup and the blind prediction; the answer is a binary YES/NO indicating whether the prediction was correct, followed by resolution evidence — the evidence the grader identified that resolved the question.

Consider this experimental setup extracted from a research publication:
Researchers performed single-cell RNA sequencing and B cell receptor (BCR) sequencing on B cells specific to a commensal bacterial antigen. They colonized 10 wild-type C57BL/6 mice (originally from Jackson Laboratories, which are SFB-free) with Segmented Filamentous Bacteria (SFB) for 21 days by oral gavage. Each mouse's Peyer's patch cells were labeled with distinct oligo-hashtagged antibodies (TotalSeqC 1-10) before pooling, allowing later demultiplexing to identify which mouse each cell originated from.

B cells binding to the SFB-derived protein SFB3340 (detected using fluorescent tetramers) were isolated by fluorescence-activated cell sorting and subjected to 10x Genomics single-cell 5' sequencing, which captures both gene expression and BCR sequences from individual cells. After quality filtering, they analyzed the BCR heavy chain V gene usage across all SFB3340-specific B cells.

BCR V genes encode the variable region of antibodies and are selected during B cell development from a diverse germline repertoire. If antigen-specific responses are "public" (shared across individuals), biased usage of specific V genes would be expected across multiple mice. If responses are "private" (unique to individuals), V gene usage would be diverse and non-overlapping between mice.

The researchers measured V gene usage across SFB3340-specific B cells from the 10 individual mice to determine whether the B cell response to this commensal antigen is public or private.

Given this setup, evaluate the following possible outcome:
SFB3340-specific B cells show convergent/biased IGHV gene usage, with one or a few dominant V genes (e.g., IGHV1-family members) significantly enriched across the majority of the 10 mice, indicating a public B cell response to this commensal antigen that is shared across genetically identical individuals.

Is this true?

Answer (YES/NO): YES